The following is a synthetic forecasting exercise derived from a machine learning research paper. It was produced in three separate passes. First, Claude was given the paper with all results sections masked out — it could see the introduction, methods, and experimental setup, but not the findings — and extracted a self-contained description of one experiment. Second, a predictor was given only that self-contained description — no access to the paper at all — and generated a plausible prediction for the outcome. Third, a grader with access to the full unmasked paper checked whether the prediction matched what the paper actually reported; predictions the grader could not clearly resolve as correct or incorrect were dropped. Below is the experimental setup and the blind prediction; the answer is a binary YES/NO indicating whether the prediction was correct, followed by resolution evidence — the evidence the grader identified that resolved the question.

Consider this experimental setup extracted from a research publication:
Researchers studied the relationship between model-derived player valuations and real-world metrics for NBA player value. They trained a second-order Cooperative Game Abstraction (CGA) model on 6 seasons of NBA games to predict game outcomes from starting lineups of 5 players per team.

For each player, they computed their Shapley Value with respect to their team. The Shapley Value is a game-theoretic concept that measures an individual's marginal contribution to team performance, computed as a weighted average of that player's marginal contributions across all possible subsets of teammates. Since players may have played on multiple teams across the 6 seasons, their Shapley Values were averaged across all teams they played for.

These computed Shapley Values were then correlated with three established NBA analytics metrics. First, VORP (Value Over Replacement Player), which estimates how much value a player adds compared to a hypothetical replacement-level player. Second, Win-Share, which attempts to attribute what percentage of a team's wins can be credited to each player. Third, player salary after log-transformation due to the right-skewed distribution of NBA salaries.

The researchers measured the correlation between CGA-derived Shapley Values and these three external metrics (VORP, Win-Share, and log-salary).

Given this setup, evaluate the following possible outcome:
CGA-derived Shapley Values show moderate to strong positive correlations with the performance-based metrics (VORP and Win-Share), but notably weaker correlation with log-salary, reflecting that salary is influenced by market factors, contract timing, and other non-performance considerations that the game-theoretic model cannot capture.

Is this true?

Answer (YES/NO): NO